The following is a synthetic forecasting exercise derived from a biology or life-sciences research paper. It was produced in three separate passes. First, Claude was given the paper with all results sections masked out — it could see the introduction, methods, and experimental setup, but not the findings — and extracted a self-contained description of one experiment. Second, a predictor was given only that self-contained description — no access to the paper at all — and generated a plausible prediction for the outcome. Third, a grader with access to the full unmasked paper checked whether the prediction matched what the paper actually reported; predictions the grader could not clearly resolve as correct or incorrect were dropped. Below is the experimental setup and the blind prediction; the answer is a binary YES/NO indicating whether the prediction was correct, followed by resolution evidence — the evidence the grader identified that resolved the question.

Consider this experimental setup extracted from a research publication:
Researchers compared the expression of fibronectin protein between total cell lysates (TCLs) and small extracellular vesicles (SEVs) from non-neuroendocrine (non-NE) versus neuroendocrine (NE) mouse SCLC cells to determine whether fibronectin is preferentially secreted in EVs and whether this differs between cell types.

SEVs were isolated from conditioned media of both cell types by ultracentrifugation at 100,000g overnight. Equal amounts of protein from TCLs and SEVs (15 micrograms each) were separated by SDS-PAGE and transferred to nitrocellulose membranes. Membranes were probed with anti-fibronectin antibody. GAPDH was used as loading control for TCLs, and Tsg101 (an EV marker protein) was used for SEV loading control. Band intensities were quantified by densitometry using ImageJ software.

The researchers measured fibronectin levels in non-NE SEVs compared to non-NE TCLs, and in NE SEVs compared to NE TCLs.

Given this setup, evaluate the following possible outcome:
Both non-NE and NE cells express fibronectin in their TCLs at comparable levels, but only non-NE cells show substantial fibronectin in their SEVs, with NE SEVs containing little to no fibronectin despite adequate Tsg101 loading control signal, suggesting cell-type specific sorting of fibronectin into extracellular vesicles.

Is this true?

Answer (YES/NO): NO